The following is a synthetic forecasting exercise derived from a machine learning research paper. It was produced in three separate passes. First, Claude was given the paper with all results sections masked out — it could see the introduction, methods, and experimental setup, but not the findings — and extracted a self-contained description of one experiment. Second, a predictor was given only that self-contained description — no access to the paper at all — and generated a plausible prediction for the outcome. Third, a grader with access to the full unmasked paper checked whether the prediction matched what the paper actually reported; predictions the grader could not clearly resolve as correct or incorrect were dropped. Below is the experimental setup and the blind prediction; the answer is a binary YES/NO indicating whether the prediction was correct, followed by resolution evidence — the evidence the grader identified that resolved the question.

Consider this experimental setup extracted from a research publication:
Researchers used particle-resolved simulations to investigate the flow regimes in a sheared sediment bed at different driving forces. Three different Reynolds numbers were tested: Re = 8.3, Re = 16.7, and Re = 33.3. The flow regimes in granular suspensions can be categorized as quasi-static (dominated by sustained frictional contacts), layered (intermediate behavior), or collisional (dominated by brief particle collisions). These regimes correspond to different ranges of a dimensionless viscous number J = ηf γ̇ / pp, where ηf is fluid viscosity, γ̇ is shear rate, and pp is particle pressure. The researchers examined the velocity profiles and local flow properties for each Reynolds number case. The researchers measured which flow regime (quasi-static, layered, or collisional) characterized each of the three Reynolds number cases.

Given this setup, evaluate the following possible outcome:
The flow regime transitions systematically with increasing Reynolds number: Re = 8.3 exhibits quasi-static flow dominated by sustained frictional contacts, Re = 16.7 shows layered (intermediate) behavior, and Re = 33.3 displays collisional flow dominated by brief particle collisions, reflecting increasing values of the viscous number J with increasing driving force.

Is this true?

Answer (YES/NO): YES